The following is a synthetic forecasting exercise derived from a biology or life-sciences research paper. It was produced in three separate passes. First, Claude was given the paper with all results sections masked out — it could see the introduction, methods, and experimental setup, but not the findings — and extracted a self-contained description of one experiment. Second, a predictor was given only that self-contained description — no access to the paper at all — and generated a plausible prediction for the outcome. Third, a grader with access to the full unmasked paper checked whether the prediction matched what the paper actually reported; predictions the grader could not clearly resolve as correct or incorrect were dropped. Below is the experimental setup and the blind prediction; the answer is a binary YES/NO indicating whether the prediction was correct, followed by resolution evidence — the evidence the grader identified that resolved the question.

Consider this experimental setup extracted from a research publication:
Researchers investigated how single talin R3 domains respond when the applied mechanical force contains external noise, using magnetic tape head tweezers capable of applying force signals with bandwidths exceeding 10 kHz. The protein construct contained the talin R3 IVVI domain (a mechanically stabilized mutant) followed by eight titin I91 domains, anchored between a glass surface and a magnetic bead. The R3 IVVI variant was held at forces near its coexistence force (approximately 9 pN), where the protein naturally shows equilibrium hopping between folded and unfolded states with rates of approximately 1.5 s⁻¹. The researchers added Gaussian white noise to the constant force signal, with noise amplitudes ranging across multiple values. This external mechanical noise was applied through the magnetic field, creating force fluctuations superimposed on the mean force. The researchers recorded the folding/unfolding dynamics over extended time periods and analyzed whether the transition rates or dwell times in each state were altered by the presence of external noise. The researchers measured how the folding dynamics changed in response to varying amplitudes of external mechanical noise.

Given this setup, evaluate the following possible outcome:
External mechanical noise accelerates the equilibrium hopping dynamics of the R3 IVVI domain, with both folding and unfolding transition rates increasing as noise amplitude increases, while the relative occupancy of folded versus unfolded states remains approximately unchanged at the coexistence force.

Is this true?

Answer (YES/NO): NO